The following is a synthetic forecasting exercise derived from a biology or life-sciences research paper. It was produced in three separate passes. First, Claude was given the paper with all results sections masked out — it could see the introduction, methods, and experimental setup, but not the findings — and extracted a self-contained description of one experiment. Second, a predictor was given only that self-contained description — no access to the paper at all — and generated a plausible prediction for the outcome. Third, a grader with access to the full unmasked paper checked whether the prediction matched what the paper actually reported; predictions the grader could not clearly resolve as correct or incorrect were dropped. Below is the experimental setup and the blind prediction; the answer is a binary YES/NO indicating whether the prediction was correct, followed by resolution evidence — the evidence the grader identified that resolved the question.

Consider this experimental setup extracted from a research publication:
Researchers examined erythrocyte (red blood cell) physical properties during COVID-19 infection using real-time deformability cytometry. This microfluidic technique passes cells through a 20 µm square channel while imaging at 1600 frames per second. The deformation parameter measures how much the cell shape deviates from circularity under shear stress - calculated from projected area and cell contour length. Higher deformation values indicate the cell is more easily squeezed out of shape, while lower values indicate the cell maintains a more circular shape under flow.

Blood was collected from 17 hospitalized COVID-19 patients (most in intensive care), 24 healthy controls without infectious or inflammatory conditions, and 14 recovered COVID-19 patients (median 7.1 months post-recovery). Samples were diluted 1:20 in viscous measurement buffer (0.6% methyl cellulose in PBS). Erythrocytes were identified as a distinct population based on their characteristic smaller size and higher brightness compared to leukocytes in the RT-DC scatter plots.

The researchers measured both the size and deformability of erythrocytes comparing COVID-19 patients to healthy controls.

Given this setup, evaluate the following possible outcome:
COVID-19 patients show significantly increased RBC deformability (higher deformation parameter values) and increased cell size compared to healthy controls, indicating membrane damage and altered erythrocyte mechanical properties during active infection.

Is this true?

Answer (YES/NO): NO